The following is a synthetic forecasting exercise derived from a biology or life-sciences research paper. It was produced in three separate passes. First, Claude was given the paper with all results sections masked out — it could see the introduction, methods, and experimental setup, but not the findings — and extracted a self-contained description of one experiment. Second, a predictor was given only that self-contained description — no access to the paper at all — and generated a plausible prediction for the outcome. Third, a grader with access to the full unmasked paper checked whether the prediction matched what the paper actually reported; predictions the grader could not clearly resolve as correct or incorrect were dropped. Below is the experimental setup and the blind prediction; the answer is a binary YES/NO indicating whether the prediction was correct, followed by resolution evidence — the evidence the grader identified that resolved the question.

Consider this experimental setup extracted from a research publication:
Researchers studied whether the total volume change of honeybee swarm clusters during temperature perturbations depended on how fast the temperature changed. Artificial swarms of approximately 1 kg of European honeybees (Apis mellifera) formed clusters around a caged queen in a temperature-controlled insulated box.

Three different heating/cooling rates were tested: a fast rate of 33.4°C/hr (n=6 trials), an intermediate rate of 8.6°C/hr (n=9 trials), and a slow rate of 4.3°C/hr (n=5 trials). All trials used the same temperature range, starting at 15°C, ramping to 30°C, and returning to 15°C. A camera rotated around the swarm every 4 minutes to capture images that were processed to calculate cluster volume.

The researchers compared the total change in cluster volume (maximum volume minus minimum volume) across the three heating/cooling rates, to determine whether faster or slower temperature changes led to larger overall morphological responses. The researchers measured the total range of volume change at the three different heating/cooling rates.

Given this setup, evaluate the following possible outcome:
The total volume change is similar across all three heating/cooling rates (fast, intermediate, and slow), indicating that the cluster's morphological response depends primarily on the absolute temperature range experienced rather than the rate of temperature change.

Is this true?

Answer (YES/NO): NO